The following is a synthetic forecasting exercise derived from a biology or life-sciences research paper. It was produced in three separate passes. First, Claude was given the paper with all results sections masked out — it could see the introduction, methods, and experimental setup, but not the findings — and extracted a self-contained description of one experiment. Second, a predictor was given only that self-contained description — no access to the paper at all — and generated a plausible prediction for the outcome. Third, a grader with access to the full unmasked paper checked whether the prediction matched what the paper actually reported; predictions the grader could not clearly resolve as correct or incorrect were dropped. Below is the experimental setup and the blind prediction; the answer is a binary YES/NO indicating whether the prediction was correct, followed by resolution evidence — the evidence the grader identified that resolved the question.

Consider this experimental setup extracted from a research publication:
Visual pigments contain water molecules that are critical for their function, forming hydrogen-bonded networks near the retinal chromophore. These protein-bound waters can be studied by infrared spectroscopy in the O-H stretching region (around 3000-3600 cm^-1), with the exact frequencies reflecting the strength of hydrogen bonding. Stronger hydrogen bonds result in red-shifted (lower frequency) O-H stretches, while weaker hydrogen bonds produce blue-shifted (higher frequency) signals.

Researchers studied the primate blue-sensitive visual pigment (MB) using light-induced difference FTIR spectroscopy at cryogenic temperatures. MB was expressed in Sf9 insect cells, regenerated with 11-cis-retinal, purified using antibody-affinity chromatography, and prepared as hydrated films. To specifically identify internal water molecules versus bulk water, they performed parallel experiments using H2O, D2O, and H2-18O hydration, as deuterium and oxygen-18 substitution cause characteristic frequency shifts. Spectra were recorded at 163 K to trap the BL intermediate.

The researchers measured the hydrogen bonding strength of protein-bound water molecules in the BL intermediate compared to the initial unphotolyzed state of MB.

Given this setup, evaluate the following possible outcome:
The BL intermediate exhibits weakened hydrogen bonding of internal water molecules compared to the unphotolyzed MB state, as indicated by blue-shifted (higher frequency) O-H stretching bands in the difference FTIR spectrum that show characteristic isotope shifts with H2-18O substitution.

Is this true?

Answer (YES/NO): NO